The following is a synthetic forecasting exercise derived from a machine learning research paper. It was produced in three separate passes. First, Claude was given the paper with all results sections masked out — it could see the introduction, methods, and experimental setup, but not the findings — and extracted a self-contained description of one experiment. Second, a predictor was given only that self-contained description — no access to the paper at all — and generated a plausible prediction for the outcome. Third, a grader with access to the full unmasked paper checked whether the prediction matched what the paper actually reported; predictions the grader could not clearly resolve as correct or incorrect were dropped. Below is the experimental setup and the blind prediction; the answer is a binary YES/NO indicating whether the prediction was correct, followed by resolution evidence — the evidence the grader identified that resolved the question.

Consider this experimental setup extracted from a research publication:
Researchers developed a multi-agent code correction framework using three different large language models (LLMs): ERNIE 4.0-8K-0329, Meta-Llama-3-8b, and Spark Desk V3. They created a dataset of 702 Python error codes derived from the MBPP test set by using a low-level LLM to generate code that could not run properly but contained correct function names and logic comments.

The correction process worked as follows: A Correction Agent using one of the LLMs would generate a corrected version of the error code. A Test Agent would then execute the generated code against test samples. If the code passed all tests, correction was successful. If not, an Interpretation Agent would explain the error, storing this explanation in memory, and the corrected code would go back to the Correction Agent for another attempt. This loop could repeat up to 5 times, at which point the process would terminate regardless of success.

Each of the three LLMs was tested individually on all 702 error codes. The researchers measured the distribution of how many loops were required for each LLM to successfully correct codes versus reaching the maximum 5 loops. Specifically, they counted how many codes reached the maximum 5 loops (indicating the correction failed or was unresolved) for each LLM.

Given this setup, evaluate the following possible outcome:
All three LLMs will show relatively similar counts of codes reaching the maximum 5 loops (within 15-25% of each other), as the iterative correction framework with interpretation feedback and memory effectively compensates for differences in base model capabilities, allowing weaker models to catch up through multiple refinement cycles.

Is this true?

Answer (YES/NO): NO